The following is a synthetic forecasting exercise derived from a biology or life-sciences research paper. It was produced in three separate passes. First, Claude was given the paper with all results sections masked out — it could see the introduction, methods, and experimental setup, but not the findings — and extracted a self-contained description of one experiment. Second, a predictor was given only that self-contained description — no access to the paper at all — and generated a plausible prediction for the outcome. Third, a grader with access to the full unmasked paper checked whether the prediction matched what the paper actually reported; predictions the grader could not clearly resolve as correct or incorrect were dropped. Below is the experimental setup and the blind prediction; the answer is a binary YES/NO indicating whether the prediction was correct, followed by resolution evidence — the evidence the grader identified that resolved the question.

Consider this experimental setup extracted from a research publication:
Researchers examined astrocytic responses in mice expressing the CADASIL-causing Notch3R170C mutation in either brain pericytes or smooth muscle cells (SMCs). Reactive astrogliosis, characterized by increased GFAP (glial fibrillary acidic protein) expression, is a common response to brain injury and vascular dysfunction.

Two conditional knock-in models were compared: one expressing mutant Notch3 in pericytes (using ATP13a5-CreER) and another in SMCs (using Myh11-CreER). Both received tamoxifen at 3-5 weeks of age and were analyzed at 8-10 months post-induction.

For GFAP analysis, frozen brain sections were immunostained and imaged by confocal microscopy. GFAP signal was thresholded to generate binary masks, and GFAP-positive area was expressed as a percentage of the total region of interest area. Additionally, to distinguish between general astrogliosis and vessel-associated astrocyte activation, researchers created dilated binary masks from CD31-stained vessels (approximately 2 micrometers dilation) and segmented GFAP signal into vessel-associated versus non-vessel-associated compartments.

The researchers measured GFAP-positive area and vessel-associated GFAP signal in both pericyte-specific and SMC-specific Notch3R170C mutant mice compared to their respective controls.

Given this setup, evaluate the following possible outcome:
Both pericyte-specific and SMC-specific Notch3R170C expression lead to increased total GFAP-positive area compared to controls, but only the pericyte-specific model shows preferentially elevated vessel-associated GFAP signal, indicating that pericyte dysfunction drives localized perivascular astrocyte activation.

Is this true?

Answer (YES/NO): NO